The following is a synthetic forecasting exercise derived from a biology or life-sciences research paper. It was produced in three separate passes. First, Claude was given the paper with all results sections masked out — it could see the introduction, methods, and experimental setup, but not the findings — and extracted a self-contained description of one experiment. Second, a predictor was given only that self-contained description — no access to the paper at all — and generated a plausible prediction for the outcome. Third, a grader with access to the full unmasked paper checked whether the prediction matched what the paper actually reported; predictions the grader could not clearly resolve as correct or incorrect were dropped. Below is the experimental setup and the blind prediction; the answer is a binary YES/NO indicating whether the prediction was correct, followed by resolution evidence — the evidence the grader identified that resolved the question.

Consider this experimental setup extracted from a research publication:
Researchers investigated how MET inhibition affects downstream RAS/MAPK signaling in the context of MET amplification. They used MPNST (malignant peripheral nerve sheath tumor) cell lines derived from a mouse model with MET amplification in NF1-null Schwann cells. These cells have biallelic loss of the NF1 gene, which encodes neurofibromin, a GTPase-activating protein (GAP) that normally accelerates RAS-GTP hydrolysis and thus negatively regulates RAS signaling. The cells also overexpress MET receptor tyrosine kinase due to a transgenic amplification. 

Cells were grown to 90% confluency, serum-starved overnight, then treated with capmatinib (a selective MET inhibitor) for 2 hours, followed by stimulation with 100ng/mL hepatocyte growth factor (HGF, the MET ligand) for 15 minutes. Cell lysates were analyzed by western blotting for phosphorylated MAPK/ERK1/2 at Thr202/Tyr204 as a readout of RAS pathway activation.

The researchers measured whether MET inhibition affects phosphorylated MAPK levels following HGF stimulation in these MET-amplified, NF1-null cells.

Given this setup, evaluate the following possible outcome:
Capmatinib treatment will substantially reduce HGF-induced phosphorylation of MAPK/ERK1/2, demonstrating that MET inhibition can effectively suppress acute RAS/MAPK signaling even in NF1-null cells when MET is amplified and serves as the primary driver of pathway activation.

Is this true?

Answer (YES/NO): YES